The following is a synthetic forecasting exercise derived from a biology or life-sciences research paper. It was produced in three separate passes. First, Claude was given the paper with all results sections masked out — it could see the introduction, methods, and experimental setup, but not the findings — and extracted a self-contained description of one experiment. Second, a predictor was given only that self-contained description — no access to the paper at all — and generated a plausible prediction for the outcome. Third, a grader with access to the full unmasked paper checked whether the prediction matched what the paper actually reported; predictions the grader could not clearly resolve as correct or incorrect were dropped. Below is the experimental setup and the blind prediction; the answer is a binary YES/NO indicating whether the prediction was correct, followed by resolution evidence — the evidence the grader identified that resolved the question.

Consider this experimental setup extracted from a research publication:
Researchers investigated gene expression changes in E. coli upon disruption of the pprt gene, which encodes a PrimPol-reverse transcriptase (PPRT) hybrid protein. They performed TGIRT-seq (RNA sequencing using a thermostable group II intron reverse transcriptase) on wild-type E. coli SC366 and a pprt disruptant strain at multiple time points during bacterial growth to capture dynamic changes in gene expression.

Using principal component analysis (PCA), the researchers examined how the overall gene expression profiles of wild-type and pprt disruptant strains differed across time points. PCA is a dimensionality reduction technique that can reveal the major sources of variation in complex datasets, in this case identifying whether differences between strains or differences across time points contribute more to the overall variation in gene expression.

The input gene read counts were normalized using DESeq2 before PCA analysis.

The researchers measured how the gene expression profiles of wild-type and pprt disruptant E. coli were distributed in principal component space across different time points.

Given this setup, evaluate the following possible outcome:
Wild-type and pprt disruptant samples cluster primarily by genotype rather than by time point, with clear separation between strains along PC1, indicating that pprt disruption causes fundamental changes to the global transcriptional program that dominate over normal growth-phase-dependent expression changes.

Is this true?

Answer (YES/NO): NO